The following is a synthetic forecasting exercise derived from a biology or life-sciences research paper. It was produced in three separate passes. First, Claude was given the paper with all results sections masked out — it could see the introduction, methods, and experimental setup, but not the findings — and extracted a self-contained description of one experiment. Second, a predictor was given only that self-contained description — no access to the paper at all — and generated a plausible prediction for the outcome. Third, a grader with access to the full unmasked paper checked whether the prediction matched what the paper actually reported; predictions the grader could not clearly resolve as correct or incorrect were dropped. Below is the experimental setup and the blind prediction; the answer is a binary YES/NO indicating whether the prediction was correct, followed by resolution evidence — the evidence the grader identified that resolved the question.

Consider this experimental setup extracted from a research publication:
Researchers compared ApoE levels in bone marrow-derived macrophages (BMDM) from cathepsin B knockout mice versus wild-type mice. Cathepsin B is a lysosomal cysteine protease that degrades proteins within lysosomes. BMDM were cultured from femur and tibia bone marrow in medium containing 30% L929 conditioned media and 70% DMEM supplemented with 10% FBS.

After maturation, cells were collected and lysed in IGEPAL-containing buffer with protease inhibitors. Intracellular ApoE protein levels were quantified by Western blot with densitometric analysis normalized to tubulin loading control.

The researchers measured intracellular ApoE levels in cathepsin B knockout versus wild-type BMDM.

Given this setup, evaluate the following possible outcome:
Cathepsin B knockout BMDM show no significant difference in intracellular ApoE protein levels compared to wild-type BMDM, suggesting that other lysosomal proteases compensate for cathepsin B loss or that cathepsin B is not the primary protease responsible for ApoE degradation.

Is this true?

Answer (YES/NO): NO